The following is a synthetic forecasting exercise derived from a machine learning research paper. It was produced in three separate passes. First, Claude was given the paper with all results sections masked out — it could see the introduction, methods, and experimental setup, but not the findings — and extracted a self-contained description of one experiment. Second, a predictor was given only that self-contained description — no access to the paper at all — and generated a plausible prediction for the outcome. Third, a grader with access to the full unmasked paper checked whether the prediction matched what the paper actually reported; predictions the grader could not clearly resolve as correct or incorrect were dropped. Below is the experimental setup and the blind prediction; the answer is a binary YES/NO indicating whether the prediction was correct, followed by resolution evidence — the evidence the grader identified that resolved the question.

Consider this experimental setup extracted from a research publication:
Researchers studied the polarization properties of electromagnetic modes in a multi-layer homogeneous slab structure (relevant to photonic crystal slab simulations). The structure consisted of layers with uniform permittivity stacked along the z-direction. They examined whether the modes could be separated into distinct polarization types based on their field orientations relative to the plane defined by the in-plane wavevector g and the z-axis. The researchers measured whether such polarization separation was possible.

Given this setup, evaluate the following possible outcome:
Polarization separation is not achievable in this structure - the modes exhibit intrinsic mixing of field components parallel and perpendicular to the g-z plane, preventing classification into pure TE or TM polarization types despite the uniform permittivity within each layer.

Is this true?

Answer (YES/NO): NO